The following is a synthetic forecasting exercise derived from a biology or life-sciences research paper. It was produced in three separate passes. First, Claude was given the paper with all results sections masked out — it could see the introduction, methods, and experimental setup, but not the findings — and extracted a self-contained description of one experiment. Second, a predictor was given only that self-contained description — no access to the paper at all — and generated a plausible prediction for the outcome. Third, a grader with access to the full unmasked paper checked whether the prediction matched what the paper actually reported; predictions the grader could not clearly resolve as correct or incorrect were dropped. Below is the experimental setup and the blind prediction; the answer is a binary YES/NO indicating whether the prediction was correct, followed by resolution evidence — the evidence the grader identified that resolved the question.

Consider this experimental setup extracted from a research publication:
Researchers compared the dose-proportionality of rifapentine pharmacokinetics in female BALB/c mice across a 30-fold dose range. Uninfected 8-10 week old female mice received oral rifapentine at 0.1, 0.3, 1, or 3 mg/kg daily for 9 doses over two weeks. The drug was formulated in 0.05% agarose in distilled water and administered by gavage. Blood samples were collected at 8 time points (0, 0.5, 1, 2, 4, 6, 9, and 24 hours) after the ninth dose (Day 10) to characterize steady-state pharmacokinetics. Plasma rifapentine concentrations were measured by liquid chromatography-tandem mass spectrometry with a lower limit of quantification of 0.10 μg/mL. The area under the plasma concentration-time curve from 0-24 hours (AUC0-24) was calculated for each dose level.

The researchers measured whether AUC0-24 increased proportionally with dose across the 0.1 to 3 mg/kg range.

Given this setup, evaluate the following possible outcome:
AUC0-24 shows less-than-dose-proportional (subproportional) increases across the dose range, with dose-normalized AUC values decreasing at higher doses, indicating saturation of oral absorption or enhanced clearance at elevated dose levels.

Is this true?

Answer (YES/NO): NO